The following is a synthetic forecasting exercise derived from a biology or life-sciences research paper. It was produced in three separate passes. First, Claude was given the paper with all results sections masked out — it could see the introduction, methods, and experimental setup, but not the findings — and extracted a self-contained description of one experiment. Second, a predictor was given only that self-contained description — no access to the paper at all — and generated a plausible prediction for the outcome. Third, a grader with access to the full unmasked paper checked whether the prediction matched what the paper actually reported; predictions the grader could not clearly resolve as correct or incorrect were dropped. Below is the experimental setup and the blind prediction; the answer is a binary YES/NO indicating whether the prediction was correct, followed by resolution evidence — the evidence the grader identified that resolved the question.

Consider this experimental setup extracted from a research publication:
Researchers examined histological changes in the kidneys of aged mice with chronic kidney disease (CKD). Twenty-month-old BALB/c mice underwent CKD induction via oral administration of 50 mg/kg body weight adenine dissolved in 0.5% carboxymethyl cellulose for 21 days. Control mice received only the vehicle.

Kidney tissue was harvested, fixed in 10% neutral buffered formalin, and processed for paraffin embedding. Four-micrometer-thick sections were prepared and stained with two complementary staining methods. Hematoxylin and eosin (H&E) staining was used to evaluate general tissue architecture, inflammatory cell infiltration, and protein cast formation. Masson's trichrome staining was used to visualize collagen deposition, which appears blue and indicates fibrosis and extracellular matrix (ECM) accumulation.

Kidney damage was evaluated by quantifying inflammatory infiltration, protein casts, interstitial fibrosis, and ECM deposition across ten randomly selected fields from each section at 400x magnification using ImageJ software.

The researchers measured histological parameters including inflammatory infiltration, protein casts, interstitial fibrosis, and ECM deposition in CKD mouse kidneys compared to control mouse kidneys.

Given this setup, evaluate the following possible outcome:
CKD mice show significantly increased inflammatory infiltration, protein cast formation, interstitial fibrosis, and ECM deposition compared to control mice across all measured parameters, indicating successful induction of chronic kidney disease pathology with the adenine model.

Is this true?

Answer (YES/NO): YES